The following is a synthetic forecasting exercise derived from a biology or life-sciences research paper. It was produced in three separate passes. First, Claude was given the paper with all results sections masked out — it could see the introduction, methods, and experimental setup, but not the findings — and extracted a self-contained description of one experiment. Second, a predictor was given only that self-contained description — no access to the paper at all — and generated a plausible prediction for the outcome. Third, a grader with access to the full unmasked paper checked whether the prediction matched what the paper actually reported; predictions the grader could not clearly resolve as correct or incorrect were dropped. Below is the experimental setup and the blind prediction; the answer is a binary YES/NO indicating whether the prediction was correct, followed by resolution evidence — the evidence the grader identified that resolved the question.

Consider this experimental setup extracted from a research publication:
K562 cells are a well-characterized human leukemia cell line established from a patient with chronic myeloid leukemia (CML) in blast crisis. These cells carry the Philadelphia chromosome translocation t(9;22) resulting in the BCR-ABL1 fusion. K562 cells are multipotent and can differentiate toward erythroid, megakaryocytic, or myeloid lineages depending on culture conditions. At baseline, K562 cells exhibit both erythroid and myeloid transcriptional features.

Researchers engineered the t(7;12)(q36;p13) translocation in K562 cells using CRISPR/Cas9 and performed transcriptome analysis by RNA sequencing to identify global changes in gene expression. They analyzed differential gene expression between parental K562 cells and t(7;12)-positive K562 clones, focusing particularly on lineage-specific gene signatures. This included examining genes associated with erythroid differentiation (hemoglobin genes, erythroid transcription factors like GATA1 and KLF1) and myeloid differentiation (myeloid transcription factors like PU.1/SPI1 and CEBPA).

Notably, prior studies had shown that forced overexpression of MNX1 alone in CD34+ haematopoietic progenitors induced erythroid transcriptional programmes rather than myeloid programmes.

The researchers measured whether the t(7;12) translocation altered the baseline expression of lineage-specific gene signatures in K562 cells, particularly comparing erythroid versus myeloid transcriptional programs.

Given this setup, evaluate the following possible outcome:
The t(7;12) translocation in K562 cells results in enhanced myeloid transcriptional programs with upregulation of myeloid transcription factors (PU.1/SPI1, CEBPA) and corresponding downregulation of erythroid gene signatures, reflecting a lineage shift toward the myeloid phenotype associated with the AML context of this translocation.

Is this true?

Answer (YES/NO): NO